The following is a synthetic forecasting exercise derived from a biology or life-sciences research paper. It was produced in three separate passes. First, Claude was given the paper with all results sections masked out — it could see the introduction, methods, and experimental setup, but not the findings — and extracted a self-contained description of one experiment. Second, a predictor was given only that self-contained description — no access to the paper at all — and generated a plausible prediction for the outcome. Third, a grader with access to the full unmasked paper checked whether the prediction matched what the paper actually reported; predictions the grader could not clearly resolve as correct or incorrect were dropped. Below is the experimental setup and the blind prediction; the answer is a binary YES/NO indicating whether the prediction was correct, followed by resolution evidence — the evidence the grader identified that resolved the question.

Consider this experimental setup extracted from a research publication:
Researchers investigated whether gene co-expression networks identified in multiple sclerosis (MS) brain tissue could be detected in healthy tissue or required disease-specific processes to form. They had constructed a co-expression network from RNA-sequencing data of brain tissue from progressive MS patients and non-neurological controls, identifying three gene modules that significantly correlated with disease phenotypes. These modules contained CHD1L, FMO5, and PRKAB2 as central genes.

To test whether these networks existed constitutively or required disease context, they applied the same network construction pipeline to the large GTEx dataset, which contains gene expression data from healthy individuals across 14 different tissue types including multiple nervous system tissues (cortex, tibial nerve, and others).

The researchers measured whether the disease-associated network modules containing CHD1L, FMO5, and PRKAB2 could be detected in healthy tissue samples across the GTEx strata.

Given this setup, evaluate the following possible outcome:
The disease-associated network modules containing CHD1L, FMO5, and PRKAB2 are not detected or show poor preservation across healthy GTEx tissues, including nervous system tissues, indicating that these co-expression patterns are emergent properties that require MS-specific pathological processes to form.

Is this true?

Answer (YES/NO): YES